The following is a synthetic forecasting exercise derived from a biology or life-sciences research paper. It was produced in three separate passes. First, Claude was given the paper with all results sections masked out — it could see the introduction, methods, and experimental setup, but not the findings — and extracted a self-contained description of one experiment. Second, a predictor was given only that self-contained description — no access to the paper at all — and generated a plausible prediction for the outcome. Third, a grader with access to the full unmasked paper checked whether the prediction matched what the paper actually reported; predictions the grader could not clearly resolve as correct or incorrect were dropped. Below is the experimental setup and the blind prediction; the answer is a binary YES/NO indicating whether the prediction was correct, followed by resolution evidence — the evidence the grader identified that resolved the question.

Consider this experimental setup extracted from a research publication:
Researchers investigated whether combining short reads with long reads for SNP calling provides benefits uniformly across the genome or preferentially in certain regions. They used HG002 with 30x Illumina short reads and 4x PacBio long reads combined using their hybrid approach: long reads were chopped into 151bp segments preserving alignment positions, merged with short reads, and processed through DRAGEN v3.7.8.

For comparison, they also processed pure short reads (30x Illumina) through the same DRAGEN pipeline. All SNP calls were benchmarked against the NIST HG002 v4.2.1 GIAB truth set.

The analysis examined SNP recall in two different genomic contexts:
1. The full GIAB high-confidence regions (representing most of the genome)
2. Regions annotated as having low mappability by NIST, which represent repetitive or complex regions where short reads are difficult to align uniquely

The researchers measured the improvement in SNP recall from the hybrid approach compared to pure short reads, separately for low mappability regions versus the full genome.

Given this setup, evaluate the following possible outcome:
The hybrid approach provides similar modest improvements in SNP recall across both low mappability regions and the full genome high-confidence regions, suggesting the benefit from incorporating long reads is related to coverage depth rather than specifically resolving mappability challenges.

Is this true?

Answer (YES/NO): NO